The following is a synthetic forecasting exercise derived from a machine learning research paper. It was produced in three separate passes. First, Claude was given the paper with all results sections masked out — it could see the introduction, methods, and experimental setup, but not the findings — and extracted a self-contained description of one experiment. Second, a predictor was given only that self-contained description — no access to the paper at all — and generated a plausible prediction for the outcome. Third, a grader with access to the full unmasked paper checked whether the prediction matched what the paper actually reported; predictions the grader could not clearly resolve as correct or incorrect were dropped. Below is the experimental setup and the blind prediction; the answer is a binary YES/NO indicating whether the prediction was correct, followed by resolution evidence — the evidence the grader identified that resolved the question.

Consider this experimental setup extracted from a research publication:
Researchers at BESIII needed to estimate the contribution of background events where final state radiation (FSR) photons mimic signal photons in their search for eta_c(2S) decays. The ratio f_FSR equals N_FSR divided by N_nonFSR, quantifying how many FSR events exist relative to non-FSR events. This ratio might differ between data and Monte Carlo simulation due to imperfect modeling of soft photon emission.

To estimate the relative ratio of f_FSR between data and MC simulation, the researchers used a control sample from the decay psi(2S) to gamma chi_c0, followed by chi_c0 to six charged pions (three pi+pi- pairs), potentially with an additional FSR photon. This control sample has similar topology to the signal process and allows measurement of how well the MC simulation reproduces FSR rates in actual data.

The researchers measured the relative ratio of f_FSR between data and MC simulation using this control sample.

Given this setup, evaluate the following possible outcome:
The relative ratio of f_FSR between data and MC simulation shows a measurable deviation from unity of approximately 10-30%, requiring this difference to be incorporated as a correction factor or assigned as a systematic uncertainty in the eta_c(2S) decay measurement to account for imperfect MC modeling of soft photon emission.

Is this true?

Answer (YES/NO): NO